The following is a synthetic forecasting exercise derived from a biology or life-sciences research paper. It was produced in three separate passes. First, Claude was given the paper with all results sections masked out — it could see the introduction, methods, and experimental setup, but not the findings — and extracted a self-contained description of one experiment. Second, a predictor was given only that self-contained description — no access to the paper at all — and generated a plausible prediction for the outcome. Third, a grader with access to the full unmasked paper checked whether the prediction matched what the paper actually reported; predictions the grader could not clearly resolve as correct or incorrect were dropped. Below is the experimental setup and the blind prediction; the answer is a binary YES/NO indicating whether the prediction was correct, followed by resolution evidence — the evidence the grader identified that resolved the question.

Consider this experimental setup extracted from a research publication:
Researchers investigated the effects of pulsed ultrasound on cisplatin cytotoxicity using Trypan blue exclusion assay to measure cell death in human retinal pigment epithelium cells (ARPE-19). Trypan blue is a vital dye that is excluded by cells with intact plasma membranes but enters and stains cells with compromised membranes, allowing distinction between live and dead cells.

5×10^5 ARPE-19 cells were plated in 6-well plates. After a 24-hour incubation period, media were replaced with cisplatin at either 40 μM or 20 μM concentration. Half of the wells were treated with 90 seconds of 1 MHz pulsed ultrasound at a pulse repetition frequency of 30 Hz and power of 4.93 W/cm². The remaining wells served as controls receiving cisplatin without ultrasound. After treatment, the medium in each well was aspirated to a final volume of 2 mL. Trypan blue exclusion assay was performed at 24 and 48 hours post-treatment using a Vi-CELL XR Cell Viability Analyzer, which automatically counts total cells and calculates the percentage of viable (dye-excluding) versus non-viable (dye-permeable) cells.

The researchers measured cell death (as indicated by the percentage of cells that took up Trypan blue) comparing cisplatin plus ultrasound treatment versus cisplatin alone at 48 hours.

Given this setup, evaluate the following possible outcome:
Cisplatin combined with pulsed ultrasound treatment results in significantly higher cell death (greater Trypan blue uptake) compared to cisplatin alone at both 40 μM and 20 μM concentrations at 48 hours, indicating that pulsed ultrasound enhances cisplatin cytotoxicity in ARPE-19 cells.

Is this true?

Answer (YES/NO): NO